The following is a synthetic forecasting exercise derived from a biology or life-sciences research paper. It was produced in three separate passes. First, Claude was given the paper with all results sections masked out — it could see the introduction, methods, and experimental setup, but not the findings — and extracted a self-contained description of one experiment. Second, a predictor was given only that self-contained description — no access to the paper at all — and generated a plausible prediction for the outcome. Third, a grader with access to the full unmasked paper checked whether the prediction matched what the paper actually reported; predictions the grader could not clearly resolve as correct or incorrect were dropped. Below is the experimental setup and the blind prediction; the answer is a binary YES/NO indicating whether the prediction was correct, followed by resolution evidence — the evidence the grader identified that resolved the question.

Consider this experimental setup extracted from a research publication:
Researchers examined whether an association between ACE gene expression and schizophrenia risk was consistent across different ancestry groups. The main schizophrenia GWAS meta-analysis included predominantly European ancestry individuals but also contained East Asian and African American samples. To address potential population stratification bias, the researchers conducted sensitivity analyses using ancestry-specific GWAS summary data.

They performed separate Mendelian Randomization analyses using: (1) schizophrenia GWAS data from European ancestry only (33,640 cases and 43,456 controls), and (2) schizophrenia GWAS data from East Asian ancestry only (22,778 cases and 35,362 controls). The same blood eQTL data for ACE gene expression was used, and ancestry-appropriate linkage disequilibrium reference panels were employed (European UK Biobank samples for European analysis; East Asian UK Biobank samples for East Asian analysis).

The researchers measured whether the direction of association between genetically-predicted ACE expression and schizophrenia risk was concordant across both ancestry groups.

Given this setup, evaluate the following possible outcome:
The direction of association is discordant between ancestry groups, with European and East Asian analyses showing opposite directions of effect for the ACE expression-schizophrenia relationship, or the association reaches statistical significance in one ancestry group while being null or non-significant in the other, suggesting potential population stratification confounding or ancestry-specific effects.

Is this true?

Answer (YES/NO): NO